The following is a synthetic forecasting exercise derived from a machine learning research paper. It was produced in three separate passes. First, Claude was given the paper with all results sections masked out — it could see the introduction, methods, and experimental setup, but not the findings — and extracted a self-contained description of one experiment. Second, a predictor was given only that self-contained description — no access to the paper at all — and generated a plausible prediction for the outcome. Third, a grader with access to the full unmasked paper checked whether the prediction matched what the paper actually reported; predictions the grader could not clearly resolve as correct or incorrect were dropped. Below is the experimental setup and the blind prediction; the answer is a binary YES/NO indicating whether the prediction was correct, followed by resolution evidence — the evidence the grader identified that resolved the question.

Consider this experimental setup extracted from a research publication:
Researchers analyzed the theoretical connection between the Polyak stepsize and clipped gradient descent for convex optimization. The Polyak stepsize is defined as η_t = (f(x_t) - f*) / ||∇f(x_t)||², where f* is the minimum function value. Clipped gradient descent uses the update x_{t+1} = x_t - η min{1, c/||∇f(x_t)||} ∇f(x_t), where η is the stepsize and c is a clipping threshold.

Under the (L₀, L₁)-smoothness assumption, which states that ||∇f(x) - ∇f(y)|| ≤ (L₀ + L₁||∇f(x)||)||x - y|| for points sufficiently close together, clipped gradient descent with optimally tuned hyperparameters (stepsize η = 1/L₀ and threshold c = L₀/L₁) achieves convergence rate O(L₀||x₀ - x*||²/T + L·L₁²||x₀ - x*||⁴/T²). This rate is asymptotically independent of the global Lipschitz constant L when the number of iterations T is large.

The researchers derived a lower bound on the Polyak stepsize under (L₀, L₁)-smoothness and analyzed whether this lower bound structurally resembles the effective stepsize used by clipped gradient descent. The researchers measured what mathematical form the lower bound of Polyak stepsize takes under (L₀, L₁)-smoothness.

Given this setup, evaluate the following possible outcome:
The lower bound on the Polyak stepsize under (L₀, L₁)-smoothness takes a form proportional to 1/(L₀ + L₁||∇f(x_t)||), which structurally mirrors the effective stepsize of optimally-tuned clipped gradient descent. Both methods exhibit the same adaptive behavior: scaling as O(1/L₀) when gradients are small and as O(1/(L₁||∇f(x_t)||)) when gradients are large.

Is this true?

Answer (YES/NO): YES